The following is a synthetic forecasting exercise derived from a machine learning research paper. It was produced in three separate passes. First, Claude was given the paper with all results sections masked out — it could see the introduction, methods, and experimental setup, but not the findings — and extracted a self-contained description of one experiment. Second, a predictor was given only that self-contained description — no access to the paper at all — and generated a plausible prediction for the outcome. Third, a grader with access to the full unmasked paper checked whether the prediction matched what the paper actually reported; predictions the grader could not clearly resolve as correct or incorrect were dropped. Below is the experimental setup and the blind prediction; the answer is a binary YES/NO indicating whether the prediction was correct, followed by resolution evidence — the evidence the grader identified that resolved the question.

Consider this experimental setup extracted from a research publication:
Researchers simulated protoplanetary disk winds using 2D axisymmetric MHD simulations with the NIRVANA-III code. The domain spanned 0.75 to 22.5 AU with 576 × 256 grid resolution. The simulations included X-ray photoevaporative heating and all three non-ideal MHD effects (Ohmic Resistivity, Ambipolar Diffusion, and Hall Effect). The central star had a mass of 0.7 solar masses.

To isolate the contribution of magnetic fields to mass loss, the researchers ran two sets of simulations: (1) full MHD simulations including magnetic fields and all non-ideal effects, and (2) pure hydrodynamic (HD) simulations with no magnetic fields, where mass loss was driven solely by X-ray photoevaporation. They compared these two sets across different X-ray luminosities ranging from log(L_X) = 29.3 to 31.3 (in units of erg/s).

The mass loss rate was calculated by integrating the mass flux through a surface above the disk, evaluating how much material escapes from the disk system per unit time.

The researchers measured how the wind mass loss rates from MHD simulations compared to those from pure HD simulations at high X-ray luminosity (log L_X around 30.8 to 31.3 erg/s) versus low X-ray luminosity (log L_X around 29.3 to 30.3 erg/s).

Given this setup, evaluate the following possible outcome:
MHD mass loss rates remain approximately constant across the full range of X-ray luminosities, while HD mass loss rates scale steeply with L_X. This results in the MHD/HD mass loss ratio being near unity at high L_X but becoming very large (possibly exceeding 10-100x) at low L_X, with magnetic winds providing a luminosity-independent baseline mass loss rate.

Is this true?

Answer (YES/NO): NO